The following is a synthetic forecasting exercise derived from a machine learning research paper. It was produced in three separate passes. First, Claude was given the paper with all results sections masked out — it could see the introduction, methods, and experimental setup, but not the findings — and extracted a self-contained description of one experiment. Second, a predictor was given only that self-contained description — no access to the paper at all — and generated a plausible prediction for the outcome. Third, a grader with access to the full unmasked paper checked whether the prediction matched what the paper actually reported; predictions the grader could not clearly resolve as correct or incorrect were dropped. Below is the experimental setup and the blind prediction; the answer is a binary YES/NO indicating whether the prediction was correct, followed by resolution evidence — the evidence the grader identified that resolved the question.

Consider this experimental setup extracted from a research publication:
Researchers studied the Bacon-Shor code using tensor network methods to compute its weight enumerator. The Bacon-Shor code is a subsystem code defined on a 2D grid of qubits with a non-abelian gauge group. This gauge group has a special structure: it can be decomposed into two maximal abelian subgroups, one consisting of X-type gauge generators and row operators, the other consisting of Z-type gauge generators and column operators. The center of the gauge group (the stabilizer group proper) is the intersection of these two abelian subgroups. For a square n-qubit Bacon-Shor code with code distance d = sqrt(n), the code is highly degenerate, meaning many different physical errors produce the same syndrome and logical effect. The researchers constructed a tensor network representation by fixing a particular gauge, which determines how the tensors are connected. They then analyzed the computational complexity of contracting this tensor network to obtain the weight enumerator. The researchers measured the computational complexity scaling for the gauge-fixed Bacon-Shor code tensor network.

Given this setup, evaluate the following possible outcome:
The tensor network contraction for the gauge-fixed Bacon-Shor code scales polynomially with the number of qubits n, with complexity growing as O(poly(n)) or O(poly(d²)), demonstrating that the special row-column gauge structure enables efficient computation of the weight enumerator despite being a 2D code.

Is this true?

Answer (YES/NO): YES